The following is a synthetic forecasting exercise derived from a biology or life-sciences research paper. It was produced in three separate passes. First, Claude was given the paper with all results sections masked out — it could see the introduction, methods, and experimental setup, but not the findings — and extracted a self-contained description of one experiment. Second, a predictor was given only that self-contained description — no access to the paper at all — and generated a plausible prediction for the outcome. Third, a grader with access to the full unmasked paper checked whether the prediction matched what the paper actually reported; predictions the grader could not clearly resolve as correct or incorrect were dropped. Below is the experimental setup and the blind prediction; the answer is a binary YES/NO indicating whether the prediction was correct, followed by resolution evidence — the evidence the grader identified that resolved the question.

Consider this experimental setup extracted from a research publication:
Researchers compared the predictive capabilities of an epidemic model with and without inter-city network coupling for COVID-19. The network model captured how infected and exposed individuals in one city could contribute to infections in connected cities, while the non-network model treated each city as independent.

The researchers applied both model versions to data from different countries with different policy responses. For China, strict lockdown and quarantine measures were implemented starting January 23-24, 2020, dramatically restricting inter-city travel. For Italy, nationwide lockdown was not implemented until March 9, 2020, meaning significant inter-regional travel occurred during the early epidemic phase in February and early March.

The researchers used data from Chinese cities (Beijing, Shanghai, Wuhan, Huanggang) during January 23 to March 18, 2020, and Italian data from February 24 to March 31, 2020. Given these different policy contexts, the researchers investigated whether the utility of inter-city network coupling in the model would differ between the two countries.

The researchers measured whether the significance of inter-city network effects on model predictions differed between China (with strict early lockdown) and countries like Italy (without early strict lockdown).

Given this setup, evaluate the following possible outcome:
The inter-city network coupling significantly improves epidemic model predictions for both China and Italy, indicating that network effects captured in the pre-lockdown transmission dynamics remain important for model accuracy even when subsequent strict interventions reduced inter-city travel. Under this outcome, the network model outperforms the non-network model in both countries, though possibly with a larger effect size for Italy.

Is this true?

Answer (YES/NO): NO